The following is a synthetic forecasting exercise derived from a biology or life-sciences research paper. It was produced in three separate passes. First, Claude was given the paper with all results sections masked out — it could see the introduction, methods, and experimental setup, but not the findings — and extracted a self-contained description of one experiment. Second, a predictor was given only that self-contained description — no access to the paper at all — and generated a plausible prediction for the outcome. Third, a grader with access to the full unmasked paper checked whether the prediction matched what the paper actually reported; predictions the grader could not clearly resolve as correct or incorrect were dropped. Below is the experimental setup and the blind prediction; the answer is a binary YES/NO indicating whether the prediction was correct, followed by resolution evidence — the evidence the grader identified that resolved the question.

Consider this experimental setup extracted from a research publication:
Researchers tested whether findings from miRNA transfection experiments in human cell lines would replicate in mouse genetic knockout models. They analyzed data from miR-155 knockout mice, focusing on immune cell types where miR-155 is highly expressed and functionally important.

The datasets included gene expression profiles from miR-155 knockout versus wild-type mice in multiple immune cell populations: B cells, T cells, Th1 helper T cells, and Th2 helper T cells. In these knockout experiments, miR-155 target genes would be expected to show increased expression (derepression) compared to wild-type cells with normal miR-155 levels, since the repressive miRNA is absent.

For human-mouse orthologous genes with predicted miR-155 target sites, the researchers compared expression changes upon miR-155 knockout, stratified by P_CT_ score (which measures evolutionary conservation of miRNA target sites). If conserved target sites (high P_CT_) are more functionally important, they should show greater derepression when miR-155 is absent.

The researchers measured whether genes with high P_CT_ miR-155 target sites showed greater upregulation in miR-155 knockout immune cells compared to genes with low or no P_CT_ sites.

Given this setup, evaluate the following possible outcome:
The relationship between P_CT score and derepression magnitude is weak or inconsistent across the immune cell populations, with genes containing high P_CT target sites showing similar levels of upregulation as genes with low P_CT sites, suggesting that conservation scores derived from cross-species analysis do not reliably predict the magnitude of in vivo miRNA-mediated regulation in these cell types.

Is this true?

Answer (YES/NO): NO